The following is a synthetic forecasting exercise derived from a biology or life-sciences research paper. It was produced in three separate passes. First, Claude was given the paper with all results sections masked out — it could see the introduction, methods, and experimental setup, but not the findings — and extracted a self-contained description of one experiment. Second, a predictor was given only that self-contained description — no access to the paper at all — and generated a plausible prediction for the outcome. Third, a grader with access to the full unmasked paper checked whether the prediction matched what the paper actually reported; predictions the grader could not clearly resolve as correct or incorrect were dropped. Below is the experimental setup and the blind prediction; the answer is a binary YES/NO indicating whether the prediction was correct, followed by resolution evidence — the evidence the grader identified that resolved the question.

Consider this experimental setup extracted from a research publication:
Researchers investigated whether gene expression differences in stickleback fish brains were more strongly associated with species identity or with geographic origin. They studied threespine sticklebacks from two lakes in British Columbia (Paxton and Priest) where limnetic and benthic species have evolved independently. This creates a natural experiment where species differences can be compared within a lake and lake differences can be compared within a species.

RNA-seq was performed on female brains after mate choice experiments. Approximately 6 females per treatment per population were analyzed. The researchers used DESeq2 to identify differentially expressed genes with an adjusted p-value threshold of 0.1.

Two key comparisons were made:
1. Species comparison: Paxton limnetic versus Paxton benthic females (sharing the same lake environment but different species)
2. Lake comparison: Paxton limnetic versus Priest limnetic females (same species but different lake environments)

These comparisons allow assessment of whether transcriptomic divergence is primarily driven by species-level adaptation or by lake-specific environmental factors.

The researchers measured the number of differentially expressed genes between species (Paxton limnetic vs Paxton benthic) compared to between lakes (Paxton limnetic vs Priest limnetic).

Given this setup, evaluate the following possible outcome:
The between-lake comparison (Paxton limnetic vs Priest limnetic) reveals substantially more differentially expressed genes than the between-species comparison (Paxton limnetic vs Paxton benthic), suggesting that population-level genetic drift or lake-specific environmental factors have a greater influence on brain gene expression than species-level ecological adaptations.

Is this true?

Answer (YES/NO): NO